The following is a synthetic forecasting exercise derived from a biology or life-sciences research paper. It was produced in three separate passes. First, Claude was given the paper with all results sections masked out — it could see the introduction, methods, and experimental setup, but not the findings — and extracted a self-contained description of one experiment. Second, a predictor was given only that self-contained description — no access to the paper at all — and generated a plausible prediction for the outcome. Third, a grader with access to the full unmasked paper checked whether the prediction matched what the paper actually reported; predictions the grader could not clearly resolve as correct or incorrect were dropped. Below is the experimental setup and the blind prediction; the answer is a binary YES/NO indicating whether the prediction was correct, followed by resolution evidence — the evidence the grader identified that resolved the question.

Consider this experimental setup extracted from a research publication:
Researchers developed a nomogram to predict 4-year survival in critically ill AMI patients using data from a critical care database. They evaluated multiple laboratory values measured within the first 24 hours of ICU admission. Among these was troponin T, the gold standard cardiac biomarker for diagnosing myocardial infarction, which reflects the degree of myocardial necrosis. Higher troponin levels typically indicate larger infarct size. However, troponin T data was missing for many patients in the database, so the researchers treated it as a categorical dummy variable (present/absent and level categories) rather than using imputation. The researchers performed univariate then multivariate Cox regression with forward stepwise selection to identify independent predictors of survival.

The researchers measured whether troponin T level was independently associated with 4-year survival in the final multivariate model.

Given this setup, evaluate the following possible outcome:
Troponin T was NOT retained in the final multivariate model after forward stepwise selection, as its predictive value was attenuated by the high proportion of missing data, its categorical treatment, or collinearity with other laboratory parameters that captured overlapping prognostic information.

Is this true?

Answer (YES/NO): YES